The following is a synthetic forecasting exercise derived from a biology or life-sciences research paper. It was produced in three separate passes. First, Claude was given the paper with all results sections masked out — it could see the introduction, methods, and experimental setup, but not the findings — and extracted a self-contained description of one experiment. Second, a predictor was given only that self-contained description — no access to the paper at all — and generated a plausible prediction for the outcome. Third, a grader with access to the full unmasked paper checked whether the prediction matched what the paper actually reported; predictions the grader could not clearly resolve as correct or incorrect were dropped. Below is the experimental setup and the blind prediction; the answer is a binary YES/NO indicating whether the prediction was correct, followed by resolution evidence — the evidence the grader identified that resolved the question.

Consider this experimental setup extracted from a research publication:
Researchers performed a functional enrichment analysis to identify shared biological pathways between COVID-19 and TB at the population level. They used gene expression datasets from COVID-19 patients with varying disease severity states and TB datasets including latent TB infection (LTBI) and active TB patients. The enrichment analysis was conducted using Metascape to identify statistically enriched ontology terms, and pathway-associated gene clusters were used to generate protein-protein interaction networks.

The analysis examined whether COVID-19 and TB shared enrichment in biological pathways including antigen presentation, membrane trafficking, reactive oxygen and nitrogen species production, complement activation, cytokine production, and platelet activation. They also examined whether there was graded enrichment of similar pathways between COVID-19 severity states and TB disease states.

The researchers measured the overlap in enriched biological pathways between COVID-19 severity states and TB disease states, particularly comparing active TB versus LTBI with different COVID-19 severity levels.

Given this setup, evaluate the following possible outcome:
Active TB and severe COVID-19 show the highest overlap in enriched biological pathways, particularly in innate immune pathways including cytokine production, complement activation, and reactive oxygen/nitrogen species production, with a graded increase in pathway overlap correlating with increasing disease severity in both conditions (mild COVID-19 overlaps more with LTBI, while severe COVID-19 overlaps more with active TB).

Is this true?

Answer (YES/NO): NO